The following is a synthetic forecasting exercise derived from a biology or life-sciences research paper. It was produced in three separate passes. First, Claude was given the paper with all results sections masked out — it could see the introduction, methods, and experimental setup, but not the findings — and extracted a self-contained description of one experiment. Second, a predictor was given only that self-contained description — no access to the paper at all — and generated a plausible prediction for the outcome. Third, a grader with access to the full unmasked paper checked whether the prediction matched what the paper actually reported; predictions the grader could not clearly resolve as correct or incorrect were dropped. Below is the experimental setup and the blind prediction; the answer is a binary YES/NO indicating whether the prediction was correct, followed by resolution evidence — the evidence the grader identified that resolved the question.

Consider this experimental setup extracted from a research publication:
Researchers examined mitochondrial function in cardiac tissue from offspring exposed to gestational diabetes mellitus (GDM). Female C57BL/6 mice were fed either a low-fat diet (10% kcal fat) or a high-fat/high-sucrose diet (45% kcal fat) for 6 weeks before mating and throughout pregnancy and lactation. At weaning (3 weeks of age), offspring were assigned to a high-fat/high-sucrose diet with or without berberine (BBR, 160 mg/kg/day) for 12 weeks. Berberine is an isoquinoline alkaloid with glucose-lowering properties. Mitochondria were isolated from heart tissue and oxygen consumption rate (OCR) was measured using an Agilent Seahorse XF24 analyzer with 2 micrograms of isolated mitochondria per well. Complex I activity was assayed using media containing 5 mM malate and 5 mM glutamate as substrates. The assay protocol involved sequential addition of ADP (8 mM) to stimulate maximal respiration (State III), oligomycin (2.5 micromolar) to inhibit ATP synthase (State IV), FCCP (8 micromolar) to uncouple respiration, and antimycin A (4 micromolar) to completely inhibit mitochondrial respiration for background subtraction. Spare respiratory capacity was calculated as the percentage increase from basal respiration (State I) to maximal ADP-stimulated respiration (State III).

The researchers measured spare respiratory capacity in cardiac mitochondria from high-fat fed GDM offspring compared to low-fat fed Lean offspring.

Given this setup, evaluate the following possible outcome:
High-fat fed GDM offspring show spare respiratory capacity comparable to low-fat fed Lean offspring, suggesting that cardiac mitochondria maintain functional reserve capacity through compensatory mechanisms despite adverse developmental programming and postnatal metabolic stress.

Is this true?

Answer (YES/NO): NO